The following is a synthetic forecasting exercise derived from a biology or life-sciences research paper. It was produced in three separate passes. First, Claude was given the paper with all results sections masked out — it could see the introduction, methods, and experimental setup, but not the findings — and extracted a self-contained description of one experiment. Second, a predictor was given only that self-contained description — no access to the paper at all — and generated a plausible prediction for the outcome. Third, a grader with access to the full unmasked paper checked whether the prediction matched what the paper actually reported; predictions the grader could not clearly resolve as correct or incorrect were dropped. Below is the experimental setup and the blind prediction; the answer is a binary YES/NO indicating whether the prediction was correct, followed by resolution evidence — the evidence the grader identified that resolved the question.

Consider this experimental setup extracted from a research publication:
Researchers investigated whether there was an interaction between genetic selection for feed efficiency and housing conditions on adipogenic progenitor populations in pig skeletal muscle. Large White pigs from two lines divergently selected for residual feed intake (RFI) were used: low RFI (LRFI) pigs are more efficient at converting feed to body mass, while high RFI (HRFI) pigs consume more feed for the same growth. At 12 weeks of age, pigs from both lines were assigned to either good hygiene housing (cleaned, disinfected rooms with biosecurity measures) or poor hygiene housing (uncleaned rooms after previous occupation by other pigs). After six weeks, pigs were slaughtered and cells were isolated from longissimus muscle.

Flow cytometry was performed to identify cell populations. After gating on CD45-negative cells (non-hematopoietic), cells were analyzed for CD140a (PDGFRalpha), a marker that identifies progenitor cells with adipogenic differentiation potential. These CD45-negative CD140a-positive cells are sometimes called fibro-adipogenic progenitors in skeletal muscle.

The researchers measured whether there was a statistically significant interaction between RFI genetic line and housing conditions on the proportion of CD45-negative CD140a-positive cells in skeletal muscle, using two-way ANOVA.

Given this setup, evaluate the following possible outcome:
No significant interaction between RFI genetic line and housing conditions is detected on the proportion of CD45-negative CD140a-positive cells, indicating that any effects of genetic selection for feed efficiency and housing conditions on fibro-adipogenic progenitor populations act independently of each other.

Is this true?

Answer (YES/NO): YES